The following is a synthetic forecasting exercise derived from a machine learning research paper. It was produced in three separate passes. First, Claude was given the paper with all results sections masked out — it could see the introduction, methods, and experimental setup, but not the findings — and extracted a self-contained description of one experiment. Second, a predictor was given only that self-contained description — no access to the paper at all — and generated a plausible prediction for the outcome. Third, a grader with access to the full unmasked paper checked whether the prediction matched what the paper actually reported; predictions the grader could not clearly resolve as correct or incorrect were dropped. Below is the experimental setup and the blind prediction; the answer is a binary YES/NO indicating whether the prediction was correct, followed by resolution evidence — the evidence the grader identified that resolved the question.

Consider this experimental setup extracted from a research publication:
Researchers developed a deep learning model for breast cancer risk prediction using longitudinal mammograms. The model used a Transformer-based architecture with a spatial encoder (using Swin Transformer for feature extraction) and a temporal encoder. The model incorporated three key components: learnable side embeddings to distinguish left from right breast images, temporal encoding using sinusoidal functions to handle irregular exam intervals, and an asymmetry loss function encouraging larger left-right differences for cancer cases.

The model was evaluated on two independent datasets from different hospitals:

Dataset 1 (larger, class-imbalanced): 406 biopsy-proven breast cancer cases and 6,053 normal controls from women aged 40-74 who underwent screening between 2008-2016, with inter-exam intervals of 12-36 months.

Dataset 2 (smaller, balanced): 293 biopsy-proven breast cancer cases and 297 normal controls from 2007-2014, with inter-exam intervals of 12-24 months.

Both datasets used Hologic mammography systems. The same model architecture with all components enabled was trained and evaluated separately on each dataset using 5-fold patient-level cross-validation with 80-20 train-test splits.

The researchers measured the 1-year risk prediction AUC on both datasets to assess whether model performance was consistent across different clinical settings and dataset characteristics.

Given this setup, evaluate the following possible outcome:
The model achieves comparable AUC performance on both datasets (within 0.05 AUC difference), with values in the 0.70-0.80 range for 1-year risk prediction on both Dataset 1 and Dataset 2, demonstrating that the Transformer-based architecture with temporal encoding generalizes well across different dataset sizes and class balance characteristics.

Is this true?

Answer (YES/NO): YES